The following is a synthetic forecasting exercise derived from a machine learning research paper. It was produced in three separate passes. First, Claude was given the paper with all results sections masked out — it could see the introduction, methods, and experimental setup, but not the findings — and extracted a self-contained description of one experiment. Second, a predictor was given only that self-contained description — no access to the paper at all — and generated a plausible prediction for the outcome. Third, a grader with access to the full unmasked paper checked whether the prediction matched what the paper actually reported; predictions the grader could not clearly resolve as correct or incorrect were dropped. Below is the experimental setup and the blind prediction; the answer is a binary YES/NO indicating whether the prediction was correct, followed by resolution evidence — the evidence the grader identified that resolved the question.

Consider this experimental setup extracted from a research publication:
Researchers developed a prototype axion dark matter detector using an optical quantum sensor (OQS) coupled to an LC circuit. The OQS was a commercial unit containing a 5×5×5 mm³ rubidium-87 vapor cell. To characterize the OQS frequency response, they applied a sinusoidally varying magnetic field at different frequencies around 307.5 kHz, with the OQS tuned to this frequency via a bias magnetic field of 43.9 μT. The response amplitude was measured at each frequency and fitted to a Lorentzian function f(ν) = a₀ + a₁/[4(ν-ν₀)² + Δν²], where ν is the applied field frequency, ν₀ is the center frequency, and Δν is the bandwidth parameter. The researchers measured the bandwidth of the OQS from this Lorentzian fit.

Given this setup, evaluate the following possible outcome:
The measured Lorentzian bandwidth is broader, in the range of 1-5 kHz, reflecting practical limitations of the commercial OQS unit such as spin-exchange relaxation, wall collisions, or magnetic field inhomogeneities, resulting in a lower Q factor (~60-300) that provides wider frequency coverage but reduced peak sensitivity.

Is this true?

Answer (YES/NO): YES